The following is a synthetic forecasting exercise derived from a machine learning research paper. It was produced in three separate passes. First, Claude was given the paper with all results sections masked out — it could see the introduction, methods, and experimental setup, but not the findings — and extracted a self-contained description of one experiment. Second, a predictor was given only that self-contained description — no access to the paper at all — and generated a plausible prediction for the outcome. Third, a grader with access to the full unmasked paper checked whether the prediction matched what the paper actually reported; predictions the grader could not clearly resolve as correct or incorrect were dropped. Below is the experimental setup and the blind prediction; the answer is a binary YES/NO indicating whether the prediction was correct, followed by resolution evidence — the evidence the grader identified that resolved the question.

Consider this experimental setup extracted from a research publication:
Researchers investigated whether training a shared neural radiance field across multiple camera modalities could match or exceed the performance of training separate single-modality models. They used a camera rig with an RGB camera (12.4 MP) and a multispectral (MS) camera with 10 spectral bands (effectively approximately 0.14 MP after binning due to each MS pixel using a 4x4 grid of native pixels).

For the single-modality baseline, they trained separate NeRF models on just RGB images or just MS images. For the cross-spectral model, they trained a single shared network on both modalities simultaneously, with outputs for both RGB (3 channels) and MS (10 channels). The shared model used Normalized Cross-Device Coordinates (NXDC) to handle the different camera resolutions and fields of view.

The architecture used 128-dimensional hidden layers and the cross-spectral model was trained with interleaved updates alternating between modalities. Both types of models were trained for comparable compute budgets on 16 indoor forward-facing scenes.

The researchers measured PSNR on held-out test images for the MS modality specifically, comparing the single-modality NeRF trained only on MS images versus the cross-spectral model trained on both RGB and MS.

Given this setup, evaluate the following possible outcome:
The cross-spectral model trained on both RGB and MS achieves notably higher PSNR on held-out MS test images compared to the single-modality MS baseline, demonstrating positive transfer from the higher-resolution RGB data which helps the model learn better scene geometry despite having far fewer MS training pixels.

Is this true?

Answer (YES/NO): NO